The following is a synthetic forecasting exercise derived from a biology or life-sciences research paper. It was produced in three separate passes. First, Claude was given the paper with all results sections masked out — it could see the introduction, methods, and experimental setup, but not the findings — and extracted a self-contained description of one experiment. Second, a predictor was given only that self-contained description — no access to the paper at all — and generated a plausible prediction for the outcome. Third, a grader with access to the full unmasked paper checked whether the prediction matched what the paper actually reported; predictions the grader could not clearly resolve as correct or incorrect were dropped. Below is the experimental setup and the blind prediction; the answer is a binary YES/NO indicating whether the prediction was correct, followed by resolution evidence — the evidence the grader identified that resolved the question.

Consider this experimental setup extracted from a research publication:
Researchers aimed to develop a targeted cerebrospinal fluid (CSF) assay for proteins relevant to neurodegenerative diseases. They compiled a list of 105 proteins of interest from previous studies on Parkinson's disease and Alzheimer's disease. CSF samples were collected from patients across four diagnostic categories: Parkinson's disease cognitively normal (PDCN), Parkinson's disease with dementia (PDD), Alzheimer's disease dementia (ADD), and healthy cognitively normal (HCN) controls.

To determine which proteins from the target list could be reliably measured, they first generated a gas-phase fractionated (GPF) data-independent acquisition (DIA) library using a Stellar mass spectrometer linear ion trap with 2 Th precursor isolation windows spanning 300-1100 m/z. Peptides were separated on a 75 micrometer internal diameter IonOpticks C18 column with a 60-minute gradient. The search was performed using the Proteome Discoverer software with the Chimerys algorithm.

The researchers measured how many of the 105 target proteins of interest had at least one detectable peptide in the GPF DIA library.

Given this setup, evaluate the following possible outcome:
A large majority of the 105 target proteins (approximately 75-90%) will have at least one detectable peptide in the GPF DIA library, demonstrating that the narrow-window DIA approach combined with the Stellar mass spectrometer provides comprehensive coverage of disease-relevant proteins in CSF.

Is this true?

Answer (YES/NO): NO